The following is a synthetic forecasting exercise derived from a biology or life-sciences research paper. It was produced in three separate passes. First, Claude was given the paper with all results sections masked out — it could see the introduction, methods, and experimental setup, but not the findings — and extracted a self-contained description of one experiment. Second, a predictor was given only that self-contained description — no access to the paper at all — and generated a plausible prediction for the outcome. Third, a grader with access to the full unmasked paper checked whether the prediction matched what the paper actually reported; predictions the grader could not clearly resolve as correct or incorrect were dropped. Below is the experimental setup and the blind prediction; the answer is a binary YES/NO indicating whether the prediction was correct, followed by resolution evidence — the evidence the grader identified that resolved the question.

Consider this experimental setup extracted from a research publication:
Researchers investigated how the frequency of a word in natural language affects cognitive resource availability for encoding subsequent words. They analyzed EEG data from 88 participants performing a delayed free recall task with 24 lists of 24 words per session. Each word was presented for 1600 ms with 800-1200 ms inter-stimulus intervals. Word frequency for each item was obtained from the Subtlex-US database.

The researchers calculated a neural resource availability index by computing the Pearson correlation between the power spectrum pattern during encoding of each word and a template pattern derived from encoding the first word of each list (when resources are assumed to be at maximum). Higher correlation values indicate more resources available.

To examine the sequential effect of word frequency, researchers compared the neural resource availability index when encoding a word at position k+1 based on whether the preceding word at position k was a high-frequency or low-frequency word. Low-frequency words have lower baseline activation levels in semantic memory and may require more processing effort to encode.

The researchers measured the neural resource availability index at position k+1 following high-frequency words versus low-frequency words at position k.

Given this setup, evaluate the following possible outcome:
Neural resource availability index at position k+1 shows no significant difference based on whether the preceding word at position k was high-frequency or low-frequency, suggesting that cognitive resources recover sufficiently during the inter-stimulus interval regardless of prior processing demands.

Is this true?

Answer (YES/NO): NO